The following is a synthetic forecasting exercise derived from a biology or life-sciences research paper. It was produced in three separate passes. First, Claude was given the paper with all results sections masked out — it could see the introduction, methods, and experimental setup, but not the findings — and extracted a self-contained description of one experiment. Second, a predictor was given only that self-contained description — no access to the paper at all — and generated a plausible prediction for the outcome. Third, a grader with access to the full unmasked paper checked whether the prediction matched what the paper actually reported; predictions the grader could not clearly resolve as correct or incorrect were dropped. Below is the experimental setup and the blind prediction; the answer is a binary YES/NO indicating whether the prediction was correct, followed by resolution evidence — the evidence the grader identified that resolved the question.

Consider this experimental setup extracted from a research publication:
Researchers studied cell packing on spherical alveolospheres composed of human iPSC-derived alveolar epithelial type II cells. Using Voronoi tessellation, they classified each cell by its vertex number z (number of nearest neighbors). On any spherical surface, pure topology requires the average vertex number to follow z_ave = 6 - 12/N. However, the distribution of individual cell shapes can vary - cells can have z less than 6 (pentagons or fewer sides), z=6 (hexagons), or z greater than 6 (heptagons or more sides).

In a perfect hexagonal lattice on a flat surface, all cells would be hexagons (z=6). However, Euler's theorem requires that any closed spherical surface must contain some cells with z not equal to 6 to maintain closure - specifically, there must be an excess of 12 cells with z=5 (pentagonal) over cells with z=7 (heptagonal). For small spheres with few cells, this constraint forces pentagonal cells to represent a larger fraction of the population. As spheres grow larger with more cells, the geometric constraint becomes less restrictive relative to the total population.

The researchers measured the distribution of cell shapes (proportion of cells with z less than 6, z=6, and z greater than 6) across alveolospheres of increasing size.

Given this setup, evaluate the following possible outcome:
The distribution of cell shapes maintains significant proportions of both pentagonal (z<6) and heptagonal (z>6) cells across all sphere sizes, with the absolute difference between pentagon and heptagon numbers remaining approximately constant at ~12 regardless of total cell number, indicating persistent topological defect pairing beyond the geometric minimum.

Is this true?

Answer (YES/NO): NO